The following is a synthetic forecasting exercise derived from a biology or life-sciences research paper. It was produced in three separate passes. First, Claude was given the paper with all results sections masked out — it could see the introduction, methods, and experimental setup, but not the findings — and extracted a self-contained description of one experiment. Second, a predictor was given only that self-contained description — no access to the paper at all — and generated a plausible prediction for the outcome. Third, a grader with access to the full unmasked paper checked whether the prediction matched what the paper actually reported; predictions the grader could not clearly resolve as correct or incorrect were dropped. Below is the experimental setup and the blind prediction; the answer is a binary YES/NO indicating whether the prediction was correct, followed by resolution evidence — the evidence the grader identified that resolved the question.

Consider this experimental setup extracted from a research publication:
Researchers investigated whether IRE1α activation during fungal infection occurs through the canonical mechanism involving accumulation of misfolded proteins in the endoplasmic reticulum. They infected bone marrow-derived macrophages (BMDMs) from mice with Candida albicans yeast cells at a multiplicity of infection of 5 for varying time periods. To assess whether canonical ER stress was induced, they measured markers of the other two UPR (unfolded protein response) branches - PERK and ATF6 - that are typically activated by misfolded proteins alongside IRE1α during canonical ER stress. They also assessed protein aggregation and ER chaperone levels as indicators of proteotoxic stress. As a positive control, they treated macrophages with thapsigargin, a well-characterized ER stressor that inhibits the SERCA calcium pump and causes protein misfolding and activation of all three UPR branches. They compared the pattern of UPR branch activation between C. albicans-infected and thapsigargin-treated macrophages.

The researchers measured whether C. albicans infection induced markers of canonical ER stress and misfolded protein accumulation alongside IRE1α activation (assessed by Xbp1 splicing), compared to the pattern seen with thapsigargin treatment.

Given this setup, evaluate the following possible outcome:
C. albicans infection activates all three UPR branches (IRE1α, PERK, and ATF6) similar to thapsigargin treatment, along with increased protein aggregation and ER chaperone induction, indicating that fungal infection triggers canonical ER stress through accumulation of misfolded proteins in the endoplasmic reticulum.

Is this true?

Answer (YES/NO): NO